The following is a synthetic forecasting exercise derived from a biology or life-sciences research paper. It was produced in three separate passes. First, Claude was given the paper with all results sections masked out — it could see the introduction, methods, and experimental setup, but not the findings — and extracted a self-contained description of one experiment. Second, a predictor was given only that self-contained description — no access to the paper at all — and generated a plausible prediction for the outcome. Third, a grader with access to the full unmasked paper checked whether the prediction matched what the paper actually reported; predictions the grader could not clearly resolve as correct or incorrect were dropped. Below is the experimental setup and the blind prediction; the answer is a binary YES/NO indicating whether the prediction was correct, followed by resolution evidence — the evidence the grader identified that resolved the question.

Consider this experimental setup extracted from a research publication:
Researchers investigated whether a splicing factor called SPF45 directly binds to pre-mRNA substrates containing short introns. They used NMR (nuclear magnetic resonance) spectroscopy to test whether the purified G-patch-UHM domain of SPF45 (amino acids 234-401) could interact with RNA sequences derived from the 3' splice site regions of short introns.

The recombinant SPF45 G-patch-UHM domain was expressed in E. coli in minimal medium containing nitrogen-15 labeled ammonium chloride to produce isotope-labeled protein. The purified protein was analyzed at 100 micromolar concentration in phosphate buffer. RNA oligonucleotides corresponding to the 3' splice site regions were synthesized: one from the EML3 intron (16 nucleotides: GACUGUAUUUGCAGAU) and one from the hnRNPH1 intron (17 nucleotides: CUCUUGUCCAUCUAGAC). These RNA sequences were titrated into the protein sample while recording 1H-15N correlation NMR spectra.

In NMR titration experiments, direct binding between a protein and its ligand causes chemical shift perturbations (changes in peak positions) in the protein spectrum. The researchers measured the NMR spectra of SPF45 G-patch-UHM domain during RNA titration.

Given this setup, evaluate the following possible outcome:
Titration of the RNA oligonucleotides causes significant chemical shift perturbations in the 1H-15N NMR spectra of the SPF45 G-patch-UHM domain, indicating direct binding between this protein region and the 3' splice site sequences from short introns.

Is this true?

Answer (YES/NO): NO